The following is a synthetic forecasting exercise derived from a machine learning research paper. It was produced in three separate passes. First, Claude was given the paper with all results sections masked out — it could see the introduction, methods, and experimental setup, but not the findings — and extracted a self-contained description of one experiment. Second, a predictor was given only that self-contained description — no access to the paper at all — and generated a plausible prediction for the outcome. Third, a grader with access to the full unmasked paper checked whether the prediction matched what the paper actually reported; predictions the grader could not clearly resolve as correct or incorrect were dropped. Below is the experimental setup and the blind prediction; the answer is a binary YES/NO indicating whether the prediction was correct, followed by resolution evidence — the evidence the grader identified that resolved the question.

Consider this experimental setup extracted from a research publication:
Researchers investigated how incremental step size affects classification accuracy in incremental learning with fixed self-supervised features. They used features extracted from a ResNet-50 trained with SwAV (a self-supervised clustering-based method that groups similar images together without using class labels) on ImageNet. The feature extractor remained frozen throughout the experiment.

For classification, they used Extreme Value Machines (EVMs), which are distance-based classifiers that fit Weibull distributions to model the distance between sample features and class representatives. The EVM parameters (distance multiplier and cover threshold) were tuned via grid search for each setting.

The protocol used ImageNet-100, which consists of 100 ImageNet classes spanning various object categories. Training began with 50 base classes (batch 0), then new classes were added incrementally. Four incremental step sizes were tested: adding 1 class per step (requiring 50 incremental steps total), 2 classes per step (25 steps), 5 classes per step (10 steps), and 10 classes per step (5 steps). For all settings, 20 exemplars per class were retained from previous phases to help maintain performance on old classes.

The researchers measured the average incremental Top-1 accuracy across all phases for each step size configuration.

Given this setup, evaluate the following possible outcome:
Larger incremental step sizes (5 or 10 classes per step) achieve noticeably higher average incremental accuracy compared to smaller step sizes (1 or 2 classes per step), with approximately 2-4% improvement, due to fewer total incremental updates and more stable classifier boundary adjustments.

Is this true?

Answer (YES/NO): NO